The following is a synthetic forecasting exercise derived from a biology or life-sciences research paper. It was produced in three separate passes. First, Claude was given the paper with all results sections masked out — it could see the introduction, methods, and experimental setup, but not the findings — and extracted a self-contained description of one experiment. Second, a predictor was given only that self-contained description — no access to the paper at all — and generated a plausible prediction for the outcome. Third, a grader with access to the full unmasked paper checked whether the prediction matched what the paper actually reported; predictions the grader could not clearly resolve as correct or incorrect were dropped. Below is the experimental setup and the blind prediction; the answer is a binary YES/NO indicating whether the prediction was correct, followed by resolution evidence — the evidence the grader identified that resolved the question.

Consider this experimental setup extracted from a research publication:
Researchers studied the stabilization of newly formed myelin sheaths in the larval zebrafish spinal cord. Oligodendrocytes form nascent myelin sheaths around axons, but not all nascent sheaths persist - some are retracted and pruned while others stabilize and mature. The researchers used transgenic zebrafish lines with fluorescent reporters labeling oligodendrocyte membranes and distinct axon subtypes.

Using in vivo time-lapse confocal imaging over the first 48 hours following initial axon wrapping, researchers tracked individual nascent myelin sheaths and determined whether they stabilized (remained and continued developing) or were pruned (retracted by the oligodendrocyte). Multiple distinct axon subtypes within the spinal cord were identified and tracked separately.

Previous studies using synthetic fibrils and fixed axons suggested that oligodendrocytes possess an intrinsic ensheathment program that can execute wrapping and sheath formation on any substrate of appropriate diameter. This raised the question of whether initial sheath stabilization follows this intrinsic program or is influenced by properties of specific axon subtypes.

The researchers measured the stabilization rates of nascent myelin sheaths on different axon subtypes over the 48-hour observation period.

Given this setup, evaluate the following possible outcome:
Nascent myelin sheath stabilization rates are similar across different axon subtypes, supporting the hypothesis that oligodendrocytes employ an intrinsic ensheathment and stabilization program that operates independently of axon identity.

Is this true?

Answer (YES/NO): NO